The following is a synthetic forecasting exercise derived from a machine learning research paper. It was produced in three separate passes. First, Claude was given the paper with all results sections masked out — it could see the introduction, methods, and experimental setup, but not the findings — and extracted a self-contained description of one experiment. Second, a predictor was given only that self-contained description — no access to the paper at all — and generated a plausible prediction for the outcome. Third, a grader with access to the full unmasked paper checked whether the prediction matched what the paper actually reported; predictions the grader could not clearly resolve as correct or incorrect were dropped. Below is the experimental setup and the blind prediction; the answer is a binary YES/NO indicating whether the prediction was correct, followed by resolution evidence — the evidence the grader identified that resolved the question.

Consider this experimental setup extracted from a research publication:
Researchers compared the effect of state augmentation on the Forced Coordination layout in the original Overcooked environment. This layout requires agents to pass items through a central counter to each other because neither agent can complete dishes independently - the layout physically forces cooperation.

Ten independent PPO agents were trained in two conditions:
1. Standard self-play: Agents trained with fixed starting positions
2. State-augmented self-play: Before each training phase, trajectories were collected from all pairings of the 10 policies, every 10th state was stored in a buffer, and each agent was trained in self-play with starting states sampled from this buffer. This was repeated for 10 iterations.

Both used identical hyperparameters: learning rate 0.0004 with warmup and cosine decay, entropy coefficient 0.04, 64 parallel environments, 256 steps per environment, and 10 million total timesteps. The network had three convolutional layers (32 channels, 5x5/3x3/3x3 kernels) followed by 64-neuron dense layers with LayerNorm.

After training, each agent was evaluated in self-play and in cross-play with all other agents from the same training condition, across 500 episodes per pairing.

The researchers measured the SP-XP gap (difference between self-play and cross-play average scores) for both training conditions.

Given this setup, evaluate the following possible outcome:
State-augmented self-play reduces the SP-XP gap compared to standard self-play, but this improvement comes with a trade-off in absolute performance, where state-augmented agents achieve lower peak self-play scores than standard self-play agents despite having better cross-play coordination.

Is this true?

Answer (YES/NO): NO